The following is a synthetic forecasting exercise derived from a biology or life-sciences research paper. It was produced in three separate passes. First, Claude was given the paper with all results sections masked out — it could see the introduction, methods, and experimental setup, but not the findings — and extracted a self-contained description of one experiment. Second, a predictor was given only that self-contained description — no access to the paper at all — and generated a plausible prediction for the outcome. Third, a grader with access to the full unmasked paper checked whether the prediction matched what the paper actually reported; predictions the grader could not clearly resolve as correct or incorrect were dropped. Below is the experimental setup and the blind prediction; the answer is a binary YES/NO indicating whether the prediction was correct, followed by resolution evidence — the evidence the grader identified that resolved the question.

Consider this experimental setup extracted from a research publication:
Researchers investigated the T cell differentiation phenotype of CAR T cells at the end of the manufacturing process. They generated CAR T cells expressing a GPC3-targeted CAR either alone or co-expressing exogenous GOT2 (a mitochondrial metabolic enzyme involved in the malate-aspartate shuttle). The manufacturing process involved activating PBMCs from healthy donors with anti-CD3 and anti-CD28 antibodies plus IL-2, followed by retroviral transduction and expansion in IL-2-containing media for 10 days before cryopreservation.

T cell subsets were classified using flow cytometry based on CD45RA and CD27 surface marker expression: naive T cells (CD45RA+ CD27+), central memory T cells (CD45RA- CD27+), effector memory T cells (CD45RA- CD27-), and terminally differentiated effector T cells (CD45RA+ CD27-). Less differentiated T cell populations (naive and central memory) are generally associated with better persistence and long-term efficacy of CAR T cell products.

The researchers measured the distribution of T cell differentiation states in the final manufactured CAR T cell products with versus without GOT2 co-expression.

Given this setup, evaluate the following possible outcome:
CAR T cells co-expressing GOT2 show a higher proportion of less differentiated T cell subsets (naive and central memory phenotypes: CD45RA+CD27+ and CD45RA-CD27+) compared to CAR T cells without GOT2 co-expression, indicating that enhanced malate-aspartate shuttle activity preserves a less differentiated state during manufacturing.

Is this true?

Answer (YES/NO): NO